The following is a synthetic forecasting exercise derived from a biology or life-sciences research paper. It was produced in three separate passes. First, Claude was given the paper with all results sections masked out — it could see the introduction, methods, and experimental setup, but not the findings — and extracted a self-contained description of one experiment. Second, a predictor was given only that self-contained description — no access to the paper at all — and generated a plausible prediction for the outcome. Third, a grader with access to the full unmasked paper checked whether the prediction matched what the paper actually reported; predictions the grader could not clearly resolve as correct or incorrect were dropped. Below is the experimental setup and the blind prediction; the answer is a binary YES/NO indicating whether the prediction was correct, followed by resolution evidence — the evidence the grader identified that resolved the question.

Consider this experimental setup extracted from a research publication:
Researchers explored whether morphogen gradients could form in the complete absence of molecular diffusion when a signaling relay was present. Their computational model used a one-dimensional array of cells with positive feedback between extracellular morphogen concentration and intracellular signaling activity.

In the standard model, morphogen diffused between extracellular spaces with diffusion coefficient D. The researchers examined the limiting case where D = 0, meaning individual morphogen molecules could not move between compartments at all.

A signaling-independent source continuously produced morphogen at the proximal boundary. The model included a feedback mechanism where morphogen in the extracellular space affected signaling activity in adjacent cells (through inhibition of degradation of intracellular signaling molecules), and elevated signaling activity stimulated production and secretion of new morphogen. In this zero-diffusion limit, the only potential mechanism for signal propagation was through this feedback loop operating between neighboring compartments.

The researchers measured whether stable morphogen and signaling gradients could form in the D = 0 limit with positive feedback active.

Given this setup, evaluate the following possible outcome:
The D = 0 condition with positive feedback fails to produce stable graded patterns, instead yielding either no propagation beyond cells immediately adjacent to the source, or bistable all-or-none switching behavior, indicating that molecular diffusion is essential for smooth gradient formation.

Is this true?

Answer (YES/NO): NO